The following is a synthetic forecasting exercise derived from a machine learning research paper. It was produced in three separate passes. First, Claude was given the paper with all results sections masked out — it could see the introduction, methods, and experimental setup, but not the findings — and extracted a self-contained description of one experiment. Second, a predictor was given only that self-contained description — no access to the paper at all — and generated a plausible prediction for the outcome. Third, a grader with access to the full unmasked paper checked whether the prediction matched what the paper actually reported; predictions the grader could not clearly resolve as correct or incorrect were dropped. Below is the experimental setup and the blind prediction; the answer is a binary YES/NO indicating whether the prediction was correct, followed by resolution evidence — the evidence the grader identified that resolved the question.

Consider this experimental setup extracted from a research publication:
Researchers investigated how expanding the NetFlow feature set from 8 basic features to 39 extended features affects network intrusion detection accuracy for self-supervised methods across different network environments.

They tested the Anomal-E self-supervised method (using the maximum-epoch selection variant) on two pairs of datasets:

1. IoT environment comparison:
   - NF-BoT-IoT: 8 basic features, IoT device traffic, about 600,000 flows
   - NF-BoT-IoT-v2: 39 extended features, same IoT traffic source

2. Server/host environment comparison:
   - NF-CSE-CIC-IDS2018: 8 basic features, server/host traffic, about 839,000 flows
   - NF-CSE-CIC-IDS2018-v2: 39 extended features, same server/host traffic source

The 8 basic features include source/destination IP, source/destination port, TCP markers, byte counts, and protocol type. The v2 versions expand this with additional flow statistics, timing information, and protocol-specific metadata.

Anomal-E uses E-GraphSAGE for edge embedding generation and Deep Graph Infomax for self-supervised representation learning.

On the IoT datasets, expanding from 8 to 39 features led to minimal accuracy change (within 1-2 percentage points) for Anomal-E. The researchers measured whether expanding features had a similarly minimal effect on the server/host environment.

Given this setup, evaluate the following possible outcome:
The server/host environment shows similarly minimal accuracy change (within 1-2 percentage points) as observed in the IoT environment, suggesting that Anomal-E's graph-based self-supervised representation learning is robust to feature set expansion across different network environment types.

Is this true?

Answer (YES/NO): NO